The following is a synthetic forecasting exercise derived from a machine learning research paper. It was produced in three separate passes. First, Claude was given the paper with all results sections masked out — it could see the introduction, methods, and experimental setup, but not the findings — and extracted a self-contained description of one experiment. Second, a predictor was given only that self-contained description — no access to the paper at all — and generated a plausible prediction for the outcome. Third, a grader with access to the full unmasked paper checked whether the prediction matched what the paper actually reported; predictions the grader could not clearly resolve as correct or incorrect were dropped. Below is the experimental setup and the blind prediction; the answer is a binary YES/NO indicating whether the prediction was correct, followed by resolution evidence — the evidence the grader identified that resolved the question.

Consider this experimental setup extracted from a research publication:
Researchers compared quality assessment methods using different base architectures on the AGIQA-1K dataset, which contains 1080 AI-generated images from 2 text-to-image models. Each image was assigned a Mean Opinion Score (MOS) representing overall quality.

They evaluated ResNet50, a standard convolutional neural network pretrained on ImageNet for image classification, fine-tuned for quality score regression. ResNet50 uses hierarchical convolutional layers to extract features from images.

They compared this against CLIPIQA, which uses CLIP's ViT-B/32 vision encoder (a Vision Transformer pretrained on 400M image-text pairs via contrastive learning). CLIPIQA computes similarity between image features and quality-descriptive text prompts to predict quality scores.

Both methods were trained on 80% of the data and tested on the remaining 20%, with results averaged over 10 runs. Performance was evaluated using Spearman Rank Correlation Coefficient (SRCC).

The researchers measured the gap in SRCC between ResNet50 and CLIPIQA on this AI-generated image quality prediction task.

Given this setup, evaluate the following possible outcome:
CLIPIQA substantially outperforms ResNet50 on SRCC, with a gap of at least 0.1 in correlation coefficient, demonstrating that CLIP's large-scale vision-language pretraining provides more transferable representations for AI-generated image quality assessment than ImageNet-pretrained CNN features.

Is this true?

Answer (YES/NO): YES